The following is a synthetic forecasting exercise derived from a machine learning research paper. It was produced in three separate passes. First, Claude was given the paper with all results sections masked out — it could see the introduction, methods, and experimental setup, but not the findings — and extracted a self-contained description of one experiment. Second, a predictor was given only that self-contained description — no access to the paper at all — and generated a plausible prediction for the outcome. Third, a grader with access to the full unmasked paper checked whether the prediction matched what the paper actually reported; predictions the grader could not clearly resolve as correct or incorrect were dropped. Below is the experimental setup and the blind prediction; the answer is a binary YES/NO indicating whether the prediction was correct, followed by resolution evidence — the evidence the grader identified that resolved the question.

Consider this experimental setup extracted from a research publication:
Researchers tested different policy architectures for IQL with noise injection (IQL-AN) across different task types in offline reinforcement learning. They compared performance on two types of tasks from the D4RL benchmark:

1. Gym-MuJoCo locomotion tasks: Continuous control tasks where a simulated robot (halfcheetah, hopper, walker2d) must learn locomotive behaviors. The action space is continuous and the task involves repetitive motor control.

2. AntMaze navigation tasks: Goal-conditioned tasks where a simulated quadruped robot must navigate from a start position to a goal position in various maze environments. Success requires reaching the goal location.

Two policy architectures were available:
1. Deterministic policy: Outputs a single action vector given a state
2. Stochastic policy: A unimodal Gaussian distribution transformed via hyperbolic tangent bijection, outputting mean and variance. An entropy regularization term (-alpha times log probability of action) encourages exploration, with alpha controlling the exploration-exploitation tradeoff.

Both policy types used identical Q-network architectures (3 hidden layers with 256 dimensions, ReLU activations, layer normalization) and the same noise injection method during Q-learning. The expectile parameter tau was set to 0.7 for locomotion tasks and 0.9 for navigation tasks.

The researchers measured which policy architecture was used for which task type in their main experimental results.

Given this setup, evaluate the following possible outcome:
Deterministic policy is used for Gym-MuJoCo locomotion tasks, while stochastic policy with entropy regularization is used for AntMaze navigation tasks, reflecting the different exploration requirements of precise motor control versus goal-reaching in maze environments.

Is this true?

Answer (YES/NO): YES